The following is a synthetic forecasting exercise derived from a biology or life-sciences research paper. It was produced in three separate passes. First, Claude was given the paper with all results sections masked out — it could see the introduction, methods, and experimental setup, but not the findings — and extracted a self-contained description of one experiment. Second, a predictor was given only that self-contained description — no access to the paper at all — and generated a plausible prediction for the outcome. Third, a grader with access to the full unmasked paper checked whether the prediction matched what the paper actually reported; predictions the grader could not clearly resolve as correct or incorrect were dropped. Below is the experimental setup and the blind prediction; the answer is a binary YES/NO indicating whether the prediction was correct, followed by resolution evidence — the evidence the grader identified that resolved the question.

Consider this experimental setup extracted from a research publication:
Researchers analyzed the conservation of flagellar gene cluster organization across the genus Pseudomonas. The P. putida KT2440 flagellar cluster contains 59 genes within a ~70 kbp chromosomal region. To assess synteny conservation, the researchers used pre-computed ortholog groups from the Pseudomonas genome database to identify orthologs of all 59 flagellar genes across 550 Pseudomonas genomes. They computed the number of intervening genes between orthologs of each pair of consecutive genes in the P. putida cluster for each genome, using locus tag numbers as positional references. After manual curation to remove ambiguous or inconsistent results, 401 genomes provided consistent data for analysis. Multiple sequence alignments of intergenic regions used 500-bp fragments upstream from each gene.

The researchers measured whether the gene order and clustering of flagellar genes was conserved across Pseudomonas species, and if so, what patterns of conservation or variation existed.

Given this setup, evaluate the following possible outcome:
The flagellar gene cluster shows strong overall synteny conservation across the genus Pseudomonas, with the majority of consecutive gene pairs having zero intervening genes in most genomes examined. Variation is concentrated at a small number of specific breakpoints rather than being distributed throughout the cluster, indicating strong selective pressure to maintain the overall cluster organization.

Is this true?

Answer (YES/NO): YES